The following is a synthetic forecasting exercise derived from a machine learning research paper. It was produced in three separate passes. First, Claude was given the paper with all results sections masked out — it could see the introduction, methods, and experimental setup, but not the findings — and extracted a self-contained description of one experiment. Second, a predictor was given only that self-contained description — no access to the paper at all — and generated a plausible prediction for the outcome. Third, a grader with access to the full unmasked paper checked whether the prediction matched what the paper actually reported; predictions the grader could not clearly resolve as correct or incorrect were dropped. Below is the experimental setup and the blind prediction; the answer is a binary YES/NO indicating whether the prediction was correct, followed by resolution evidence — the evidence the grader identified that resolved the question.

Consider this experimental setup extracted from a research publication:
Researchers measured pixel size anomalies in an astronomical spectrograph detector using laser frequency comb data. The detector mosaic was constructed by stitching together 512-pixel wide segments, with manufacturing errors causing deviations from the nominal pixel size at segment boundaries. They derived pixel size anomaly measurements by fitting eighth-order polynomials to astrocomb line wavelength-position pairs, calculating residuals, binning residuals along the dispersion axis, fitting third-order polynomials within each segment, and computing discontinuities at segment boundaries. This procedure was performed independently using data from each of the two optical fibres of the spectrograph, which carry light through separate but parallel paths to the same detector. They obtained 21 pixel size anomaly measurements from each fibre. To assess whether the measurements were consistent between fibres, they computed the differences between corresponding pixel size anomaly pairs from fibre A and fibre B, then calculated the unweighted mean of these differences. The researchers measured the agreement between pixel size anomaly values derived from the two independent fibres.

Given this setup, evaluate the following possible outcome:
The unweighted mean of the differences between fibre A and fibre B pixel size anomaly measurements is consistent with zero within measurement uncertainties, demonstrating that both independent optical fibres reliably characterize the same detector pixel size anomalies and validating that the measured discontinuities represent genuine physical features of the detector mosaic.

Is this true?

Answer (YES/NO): YES